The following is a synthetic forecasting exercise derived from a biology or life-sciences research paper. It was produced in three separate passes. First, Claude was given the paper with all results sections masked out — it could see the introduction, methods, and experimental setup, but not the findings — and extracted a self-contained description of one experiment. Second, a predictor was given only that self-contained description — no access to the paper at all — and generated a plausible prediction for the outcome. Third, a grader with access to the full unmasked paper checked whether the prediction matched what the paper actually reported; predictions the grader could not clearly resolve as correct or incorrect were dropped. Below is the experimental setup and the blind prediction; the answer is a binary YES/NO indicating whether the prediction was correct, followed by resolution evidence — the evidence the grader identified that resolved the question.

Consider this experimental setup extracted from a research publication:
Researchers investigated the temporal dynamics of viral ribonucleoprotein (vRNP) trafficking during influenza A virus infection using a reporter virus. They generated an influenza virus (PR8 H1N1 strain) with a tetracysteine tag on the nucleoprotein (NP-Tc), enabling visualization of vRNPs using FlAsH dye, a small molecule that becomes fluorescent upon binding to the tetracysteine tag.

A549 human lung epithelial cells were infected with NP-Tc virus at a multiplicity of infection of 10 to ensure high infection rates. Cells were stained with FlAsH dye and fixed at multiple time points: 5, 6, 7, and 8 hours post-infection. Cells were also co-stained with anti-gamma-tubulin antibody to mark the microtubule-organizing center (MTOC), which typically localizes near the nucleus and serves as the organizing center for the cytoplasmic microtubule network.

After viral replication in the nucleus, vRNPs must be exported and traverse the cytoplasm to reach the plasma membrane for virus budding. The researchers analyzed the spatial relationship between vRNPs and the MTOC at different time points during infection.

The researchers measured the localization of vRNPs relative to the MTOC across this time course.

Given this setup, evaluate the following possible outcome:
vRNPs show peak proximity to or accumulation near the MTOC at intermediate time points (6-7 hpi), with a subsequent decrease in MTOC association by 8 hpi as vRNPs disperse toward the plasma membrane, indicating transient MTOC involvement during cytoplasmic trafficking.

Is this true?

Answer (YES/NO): NO